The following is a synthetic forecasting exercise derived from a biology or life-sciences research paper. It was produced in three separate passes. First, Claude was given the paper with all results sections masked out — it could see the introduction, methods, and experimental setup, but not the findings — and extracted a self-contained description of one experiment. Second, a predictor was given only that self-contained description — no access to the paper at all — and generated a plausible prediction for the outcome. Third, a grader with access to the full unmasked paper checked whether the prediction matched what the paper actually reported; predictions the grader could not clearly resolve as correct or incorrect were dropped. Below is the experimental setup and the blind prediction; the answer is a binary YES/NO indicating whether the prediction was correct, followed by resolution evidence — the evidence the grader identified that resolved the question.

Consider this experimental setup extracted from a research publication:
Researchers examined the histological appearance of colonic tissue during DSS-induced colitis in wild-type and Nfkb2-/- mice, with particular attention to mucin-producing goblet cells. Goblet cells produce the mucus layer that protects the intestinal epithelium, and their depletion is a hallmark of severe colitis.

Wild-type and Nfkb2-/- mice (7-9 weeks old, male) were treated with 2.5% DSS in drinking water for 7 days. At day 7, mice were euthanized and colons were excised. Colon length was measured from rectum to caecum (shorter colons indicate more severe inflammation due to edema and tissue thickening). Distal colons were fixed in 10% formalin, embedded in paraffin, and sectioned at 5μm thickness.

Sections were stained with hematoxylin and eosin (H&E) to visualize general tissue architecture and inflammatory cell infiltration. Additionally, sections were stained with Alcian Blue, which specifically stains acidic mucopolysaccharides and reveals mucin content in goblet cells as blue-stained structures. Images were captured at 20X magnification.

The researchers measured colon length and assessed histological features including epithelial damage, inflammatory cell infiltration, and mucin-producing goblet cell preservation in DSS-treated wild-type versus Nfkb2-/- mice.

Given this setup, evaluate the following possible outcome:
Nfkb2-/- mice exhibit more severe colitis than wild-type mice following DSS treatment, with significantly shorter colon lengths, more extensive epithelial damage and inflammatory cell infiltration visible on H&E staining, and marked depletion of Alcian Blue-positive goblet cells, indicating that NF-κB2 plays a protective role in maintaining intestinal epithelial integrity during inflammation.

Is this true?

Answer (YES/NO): NO